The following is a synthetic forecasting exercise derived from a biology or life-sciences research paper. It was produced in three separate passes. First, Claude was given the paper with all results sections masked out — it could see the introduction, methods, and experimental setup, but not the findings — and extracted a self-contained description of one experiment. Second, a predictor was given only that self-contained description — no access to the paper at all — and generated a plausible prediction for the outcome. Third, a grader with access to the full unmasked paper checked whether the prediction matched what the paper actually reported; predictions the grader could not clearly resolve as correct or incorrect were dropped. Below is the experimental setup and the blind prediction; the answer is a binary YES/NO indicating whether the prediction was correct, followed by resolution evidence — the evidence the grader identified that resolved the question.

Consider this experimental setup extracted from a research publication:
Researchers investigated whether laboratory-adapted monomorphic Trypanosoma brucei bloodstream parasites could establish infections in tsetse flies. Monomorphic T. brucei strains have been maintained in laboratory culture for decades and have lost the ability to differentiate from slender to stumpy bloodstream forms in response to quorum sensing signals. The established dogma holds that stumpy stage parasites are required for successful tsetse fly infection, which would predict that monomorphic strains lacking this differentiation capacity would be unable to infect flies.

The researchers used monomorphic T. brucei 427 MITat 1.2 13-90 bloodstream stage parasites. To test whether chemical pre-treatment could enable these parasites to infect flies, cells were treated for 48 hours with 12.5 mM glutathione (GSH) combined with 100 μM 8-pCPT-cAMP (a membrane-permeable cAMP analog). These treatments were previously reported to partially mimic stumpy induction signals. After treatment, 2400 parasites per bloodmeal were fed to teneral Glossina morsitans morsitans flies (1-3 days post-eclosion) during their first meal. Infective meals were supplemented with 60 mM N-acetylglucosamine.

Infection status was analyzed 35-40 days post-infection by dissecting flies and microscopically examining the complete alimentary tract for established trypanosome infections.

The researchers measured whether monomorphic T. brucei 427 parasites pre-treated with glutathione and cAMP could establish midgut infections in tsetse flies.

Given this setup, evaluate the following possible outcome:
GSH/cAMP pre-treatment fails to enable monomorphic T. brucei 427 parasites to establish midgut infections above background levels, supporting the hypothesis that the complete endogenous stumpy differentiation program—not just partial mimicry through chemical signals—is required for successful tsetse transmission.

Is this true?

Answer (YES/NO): NO